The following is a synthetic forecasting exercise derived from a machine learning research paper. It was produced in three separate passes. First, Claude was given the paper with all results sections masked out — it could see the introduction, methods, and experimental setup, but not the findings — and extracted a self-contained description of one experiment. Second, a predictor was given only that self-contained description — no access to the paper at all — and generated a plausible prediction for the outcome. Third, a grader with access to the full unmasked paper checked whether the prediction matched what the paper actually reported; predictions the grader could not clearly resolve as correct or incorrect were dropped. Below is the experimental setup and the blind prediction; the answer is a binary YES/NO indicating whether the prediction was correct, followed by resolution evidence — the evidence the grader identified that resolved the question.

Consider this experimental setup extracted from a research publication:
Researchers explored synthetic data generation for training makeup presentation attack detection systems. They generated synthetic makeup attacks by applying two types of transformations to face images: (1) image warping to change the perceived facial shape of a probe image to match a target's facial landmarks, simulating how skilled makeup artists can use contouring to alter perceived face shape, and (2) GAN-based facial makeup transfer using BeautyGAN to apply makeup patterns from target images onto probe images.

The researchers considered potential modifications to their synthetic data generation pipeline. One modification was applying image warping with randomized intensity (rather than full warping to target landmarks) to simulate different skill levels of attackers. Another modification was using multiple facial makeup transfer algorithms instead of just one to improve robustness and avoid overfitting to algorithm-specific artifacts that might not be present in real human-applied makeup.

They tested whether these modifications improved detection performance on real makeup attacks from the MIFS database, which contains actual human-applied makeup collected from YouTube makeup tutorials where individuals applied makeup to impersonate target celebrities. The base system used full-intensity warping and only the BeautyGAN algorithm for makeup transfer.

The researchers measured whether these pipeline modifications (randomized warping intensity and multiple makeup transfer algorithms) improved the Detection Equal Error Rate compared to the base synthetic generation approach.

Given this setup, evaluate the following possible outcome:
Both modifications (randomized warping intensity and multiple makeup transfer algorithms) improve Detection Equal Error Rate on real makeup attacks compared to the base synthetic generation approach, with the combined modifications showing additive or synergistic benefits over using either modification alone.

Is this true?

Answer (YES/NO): NO